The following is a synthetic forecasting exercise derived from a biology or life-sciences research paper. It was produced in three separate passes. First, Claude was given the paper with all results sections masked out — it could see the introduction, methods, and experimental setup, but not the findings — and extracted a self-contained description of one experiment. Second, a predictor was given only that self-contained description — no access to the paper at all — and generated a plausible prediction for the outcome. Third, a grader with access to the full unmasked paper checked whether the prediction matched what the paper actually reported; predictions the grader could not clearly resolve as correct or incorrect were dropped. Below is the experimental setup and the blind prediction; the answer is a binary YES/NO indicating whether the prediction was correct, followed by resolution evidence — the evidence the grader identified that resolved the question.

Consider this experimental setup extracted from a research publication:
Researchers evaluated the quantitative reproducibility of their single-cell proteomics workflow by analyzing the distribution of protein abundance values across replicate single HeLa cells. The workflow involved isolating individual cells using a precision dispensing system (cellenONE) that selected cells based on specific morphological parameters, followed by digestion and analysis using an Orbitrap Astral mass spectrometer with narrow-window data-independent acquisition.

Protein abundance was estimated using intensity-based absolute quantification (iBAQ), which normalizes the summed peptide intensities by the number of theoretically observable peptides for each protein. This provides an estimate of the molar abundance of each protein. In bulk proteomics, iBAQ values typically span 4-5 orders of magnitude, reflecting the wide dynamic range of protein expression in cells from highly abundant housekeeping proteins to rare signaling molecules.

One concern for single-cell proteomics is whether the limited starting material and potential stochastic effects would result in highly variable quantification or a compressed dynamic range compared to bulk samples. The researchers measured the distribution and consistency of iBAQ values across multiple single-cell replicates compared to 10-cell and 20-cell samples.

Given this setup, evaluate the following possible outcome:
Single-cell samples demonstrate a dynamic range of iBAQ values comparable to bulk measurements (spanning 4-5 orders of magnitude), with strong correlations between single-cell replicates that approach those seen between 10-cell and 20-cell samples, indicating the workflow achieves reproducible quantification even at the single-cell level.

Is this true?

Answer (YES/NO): YES